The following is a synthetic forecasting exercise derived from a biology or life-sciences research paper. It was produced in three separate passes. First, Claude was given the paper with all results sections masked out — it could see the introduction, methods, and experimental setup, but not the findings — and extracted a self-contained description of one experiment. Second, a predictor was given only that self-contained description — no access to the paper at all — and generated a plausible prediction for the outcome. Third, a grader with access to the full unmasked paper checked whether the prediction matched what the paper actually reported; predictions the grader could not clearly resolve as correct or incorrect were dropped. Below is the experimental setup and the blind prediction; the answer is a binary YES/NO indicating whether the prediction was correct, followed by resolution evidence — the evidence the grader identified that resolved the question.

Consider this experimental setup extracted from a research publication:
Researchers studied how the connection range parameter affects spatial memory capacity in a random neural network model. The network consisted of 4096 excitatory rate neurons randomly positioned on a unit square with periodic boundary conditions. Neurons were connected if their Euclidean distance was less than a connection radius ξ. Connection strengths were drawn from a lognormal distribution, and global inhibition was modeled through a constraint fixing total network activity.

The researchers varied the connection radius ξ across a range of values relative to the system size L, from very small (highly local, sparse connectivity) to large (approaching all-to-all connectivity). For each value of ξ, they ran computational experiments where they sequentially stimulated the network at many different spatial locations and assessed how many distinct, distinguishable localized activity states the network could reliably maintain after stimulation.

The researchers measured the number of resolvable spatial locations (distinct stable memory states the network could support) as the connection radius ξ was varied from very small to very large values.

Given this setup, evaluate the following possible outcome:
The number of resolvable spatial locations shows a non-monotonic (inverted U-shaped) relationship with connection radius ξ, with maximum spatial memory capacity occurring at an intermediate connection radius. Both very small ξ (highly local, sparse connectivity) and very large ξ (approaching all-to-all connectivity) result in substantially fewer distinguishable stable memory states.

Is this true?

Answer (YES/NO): YES